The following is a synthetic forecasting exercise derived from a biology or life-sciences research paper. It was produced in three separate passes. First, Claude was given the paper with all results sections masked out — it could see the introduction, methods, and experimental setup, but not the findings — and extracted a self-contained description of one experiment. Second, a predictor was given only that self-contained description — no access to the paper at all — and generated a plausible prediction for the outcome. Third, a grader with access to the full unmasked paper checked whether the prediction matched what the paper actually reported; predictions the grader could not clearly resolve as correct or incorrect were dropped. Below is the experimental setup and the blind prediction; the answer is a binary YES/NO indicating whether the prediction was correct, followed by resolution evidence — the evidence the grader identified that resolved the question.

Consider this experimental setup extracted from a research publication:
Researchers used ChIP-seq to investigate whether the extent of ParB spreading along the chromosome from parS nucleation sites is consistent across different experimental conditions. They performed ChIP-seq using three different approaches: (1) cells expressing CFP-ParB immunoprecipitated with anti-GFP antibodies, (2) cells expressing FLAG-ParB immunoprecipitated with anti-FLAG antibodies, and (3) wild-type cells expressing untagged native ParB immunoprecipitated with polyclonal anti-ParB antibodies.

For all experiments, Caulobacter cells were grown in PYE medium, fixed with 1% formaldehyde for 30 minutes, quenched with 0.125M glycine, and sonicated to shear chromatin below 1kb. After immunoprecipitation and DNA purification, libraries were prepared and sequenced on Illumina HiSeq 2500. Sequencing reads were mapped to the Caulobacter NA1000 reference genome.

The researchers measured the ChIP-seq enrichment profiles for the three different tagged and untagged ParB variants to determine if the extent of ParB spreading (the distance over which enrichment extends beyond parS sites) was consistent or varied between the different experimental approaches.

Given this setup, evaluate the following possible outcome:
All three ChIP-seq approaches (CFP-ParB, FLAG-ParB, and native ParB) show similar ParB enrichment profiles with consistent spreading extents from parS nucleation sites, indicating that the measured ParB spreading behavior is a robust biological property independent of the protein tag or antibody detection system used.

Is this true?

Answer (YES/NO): YES